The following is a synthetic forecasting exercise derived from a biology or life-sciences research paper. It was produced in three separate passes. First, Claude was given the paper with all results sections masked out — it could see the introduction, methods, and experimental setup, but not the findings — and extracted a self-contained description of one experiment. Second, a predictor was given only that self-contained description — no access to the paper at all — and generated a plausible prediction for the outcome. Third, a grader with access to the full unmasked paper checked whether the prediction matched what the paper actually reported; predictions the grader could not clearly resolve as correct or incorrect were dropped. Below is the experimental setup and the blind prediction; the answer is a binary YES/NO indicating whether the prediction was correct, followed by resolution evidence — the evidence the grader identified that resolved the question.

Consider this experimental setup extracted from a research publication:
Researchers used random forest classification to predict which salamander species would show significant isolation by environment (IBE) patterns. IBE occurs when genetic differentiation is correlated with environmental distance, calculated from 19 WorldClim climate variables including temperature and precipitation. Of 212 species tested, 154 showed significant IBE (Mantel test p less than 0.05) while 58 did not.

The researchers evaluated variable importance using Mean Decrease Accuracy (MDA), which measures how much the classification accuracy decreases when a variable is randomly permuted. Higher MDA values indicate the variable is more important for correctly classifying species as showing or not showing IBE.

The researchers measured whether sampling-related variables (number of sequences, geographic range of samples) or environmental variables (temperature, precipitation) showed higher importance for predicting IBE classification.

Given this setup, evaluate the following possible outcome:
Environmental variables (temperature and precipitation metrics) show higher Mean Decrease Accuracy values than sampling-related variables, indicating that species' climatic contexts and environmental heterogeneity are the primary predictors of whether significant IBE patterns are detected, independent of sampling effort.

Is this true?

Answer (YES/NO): NO